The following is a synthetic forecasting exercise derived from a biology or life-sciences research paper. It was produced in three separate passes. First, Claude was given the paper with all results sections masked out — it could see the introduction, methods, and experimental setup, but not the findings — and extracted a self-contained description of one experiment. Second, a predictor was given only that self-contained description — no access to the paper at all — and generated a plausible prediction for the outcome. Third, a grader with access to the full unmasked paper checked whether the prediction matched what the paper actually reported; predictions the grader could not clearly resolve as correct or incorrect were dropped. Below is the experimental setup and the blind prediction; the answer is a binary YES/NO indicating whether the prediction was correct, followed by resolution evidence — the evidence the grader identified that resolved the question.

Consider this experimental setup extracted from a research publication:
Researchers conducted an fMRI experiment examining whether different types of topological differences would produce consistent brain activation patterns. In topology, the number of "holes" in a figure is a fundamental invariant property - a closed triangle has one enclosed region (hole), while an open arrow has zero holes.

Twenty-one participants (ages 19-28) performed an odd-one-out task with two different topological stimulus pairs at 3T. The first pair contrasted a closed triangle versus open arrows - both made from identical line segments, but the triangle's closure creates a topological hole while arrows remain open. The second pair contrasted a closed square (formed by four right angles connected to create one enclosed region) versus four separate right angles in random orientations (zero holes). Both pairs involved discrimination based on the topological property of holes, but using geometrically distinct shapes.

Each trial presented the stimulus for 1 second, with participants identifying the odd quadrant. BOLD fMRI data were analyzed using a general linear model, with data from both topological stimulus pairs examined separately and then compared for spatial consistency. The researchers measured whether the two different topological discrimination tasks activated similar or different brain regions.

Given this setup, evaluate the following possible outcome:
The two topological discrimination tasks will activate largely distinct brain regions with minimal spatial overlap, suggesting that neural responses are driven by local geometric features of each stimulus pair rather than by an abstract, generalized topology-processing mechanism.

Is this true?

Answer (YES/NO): NO